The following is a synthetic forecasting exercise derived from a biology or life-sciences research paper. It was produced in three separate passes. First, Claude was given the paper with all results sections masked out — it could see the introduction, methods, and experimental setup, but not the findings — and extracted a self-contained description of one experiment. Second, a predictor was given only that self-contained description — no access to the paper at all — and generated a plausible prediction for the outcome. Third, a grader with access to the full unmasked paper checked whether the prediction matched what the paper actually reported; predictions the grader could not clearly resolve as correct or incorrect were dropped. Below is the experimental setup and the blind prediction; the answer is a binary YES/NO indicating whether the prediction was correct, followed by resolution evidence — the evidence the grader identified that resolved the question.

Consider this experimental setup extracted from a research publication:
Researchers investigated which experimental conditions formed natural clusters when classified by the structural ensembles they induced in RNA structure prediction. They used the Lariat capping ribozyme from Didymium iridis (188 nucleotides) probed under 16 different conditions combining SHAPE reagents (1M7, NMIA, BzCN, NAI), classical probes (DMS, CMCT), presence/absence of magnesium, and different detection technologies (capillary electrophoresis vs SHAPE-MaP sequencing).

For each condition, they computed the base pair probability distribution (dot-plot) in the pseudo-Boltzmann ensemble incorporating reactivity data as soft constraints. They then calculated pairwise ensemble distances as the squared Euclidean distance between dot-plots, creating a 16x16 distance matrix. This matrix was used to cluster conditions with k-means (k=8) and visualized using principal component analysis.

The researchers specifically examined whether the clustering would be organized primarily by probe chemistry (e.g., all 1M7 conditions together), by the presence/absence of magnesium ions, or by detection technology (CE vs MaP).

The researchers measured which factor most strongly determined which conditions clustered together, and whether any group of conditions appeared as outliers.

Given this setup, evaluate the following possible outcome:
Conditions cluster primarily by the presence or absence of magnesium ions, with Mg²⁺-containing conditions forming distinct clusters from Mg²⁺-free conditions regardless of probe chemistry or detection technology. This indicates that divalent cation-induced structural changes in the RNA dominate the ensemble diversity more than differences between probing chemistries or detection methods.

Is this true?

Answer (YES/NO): NO